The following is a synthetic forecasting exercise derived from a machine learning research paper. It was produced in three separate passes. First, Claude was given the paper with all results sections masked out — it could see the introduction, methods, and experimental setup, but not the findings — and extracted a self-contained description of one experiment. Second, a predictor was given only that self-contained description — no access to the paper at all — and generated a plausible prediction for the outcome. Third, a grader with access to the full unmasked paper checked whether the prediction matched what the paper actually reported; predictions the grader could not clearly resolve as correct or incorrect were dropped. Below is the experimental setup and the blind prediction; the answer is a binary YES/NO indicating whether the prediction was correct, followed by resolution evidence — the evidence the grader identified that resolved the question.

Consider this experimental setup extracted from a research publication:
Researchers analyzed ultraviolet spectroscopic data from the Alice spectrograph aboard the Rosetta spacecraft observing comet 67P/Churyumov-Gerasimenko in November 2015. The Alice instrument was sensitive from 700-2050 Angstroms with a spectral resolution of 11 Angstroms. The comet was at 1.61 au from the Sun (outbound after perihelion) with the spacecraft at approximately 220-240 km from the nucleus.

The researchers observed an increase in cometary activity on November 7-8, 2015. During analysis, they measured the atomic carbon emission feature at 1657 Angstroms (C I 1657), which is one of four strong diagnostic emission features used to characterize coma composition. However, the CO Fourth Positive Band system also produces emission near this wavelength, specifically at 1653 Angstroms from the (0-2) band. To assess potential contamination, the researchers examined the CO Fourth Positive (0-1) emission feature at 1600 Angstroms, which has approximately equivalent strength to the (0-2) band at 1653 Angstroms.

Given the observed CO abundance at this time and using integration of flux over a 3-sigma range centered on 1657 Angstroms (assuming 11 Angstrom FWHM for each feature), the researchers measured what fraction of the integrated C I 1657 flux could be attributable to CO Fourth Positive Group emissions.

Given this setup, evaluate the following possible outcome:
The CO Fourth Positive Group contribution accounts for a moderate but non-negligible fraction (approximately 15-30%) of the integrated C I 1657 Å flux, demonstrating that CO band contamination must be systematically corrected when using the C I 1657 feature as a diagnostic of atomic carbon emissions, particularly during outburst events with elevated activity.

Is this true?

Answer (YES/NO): NO